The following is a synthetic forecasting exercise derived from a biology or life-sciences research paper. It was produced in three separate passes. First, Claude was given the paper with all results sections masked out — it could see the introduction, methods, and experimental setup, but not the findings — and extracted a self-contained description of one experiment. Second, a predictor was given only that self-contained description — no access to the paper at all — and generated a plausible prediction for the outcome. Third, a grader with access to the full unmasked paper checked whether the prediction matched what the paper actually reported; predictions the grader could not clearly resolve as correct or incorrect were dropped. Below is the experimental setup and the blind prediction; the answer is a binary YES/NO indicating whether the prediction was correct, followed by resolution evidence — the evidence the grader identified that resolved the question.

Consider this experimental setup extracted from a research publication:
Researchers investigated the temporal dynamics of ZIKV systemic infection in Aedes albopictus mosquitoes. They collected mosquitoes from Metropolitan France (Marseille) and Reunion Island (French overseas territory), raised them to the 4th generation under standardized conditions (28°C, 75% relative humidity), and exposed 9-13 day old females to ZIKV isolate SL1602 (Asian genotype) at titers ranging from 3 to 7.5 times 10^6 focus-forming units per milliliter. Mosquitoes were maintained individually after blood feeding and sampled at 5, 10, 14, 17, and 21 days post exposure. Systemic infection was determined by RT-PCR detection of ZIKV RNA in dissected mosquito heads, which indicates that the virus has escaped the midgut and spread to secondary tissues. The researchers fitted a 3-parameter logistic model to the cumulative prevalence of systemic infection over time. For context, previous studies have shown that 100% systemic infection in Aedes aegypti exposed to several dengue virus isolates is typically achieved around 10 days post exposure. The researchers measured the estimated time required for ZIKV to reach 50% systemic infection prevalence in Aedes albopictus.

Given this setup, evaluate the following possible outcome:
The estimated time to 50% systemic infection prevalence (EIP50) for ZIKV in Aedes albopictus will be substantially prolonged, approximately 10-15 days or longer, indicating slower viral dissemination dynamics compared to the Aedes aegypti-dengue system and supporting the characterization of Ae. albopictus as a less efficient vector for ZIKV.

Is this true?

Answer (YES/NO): YES